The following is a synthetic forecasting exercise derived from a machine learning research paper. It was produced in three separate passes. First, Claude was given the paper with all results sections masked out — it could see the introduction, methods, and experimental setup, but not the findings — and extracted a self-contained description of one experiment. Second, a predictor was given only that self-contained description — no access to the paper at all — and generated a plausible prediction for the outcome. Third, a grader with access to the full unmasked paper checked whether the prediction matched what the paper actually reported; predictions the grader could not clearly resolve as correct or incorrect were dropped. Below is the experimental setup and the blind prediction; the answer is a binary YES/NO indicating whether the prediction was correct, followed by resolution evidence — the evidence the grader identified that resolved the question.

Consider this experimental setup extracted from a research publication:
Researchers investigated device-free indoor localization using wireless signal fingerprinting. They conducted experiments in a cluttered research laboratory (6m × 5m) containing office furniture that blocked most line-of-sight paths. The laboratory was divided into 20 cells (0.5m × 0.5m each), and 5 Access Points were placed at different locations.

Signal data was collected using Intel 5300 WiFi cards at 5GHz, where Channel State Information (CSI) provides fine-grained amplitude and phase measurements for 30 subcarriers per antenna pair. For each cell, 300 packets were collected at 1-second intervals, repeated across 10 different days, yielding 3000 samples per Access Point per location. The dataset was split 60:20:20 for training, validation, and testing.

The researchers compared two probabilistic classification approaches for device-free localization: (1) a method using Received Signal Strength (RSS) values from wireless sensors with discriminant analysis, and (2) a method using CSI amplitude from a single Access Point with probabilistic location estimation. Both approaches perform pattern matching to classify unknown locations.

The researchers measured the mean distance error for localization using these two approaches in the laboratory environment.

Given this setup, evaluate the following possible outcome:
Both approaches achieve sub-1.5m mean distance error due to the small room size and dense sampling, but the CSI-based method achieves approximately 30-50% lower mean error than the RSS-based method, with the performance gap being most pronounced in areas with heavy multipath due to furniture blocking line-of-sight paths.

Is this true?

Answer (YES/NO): NO